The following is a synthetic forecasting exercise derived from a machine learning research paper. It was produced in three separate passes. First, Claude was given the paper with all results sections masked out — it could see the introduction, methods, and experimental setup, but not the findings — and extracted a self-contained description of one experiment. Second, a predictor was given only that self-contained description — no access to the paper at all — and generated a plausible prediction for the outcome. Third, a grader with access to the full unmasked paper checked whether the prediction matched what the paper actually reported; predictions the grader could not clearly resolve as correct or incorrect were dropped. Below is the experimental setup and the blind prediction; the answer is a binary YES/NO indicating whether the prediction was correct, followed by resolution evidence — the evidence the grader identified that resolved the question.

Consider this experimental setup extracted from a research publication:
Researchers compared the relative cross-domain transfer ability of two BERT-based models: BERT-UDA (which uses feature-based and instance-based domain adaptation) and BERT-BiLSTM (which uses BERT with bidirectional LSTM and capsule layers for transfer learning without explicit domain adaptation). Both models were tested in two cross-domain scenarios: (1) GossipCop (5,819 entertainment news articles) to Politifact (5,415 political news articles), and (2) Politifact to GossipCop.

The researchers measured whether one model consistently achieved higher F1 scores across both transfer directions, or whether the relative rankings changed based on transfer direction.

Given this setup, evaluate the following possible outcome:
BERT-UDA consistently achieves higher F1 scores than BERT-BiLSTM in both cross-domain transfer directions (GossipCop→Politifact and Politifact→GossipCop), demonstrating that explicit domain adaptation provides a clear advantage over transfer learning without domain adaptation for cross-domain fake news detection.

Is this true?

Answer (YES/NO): YES